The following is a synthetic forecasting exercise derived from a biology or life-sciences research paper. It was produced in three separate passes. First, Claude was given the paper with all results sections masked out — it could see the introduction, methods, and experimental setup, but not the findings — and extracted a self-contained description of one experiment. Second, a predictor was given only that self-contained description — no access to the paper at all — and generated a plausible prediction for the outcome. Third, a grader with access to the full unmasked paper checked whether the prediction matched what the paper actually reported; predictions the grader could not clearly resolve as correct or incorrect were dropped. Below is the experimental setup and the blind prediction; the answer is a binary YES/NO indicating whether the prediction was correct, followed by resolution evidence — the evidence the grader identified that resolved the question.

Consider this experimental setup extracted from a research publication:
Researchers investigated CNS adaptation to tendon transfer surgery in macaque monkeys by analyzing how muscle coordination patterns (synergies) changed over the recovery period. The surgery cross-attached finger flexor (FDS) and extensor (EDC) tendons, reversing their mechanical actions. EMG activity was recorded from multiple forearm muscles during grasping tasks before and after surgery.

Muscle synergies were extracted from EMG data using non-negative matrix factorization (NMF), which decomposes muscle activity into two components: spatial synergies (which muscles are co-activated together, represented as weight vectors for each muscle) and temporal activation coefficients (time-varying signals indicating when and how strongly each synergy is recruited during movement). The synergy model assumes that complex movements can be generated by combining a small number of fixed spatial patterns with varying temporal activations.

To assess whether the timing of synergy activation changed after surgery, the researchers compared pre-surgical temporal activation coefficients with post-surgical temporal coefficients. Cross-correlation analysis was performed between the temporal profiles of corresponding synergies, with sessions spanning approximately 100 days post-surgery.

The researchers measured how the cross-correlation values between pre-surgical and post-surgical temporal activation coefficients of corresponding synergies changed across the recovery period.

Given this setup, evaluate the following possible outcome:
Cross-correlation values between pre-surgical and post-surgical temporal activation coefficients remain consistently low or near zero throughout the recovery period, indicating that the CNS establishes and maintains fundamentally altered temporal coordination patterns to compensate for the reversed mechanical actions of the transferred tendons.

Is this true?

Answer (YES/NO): NO